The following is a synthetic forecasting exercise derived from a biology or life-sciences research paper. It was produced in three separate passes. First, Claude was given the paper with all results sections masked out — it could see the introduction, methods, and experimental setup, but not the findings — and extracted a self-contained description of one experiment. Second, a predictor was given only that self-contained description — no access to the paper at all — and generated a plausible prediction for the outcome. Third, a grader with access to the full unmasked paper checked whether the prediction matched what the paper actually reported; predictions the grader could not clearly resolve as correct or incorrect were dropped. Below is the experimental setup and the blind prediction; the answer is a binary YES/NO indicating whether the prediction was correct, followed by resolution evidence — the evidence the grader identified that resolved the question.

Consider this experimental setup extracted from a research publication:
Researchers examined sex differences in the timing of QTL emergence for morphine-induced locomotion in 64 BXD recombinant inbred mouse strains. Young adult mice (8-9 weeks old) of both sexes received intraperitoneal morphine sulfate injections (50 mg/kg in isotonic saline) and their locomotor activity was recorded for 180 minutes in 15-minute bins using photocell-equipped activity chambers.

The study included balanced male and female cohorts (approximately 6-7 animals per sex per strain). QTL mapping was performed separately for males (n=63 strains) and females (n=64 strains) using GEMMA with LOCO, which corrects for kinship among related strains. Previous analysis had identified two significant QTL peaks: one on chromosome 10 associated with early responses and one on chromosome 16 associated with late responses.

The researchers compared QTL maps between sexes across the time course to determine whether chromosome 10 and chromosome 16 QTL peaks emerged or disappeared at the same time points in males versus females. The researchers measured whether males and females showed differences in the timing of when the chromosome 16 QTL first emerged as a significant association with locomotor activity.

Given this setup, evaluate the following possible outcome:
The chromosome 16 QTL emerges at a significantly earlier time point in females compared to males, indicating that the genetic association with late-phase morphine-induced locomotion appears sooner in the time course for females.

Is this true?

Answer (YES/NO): YES